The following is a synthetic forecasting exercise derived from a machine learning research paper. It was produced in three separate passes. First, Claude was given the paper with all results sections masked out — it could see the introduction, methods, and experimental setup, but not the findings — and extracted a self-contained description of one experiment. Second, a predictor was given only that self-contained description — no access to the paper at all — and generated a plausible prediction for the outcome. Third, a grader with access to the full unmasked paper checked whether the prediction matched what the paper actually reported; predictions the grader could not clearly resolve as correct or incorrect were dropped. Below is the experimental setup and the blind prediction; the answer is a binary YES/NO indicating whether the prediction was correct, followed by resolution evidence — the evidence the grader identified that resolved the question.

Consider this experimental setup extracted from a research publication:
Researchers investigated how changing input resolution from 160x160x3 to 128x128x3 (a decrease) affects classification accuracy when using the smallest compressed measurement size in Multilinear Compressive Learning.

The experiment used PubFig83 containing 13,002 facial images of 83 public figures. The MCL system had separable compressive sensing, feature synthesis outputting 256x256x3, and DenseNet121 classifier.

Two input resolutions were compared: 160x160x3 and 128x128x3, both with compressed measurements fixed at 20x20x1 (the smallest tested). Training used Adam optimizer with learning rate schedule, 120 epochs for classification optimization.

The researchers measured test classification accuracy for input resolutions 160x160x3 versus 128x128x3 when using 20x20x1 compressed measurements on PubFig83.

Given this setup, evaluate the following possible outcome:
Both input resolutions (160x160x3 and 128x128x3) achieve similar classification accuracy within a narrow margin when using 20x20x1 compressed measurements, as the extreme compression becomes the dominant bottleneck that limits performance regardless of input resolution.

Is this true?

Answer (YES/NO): NO